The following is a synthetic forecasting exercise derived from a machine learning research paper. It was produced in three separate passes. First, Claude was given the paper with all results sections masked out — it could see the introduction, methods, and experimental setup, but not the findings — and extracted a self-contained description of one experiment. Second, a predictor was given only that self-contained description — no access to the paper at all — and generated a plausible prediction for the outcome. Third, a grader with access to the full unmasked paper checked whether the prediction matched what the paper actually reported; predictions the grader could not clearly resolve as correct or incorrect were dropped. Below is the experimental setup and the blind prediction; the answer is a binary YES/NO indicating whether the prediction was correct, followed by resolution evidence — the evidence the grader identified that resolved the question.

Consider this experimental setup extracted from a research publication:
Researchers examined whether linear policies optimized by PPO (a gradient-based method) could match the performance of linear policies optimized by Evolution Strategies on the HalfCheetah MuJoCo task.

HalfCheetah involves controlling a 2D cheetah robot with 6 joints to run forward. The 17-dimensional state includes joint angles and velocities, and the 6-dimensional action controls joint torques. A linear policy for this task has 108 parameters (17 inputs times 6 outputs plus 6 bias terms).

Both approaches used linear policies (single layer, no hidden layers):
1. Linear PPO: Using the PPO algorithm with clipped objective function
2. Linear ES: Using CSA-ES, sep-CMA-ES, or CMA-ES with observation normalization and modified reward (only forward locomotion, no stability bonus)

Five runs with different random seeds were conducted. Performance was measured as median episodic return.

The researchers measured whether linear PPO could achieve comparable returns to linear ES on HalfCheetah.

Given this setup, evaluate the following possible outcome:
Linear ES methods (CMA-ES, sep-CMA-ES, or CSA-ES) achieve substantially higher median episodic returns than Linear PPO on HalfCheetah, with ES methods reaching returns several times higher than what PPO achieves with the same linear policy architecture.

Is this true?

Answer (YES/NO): YES